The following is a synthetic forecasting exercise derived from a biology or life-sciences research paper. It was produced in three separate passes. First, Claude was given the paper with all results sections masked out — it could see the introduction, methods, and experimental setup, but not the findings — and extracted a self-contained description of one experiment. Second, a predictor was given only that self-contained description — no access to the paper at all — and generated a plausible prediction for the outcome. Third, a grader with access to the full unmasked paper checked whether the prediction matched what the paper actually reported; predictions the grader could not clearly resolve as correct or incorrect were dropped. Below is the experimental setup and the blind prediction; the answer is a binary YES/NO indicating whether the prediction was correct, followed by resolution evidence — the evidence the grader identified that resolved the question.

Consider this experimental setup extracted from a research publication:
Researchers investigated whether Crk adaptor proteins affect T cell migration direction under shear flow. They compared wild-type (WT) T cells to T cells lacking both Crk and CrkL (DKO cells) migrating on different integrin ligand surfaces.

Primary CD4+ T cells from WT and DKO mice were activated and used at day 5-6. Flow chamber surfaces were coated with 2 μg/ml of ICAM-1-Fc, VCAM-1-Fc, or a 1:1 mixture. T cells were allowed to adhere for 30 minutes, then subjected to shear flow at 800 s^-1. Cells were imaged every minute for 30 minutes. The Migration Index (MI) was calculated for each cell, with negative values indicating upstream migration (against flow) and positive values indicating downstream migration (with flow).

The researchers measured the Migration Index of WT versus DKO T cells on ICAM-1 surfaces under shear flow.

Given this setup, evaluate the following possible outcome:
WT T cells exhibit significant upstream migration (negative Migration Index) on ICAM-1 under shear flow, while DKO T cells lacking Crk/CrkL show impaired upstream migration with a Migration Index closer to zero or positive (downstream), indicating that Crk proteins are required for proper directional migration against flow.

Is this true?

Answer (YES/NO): YES